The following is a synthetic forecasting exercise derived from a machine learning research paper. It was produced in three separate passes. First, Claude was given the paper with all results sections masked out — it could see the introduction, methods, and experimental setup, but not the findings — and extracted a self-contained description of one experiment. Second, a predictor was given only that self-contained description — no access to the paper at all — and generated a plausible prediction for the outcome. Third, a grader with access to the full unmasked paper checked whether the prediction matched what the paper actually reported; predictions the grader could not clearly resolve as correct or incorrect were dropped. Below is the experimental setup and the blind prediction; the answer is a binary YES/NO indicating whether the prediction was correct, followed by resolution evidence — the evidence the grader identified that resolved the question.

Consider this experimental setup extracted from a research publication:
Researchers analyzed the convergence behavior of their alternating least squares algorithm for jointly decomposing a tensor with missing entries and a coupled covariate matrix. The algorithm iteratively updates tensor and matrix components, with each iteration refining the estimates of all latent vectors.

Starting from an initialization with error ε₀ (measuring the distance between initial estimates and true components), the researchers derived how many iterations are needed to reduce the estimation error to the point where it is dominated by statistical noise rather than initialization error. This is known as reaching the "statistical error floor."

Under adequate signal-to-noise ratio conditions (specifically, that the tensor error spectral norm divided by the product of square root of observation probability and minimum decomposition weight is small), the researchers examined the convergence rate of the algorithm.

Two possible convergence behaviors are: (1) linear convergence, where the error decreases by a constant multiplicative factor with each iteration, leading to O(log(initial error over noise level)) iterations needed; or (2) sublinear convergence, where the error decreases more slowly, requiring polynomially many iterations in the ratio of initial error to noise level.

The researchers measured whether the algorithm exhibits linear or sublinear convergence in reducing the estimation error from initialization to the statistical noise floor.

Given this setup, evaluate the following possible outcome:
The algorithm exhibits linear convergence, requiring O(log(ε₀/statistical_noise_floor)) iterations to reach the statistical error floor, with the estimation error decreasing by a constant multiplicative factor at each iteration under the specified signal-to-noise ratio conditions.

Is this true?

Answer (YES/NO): YES